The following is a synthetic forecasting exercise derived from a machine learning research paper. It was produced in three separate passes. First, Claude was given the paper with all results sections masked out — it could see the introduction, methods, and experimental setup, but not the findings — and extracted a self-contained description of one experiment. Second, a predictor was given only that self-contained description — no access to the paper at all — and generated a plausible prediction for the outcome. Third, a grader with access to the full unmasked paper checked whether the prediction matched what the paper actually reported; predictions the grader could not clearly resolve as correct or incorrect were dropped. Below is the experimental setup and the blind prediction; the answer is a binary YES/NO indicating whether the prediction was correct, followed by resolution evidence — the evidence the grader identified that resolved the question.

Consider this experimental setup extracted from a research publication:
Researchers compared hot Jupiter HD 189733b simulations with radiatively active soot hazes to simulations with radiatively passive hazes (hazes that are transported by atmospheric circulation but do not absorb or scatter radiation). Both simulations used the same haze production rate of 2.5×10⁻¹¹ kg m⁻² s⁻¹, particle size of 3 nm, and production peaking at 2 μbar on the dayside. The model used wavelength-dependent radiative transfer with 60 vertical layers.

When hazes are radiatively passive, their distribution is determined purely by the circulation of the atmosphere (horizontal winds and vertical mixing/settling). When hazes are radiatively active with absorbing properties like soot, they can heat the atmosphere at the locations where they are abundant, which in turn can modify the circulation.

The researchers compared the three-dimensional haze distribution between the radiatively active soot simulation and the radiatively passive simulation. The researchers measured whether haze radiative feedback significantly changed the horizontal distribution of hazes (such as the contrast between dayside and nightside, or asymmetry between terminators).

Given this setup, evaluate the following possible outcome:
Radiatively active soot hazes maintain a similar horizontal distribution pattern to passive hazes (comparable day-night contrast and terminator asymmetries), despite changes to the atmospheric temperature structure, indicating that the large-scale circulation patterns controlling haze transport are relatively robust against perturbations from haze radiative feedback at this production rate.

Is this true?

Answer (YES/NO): YES